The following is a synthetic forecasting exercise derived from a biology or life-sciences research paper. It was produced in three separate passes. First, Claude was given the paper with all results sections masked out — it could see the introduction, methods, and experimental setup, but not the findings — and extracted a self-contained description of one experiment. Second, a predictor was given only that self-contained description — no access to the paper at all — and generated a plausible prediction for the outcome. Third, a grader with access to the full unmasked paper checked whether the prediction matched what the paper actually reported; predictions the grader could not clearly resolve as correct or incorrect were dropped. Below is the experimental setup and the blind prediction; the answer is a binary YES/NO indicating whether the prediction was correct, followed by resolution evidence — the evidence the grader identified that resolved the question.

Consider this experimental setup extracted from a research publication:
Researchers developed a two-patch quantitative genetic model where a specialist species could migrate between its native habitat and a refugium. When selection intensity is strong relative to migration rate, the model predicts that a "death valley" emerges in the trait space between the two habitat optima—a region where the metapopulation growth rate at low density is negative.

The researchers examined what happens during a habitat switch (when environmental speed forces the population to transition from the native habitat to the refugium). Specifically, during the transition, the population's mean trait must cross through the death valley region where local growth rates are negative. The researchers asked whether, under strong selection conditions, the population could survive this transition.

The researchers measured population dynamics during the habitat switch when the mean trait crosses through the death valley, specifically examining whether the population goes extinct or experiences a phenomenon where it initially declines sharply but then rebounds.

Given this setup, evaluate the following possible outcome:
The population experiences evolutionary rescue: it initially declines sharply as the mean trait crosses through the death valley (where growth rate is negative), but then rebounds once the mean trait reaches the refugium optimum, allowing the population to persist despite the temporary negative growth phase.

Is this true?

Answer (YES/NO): YES